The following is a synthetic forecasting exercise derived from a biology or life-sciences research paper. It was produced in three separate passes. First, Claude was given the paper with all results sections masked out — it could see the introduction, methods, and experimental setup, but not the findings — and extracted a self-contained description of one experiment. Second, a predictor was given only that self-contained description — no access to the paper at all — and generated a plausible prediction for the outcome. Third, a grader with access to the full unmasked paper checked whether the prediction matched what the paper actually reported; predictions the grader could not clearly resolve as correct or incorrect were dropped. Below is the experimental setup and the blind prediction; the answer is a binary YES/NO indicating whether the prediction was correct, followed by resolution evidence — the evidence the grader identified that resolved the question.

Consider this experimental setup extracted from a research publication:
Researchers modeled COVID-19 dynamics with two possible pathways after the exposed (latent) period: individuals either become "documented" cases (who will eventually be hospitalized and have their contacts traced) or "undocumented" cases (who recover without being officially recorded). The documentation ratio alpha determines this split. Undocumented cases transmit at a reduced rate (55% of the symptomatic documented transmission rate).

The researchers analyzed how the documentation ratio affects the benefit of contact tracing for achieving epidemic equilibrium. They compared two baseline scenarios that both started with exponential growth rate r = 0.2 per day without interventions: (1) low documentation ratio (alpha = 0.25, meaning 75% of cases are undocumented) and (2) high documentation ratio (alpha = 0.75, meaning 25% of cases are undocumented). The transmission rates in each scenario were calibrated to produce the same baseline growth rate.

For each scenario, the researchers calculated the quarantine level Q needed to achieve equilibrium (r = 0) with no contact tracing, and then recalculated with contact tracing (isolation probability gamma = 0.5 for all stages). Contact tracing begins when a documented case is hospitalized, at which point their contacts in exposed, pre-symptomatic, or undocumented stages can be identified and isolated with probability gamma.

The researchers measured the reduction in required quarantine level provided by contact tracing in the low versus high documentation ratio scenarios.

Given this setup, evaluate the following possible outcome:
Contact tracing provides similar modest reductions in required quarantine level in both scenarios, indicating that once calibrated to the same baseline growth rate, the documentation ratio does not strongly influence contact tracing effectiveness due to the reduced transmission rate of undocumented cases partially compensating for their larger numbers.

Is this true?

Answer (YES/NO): NO